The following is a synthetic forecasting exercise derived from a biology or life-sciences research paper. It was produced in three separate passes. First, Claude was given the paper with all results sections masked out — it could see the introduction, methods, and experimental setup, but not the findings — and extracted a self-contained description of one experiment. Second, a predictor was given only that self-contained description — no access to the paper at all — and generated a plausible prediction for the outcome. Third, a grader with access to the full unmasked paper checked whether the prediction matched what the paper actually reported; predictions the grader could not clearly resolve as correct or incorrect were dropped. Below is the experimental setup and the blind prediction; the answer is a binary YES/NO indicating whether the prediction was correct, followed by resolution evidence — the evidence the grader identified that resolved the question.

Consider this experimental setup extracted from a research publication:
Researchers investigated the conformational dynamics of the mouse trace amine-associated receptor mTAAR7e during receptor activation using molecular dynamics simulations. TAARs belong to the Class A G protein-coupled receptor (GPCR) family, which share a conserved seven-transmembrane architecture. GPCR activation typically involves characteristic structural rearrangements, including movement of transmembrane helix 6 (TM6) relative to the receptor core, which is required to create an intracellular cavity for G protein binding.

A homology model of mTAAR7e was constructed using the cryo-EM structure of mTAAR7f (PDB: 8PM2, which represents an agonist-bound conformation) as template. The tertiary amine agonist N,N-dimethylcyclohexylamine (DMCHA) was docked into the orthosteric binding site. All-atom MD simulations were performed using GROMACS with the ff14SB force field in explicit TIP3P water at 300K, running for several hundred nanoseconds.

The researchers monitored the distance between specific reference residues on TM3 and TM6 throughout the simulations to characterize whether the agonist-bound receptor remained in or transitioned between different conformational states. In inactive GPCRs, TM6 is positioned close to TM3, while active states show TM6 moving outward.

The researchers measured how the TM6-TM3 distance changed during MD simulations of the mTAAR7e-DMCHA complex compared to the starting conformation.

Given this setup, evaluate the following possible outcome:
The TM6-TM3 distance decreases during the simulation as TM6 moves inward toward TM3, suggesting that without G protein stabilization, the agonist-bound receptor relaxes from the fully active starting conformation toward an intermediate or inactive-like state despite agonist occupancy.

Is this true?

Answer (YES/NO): NO